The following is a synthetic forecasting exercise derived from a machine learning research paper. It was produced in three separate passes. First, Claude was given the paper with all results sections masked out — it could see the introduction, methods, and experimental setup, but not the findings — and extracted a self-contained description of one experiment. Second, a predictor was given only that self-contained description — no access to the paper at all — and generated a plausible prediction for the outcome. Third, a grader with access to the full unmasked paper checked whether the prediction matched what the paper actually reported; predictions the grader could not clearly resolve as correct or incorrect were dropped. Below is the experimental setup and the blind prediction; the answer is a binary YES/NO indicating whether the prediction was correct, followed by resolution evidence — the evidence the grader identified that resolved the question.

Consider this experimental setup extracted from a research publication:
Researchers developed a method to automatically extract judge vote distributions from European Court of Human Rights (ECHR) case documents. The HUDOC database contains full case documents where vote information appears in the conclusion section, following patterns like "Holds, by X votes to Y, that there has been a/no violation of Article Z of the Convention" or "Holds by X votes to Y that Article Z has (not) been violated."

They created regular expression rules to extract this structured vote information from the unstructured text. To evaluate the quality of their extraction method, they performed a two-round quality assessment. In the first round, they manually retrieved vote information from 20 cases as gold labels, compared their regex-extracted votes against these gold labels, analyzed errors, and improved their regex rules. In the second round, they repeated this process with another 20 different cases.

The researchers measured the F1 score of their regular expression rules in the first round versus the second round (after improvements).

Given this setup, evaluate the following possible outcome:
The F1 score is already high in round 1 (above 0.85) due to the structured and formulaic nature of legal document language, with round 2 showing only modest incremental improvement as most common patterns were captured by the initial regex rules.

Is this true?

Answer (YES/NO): NO